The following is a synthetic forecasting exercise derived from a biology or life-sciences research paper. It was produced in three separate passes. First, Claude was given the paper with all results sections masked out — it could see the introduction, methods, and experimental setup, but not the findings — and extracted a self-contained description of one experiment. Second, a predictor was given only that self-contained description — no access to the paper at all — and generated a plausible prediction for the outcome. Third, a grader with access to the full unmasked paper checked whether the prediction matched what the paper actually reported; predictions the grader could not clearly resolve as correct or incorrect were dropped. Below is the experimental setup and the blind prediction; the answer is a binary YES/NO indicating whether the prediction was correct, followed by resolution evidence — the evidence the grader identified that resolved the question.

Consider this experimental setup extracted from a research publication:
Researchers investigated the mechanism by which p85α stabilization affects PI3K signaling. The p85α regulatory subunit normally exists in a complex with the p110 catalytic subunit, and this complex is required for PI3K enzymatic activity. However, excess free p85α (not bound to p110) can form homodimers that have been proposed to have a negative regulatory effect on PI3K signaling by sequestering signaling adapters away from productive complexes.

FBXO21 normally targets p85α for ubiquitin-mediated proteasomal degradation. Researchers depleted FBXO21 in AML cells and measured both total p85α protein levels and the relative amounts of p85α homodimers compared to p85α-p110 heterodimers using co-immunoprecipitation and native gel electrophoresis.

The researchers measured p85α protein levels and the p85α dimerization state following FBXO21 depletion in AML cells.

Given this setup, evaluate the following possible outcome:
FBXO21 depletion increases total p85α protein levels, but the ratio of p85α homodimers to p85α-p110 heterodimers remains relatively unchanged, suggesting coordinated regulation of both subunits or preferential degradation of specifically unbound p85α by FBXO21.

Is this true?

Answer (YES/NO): NO